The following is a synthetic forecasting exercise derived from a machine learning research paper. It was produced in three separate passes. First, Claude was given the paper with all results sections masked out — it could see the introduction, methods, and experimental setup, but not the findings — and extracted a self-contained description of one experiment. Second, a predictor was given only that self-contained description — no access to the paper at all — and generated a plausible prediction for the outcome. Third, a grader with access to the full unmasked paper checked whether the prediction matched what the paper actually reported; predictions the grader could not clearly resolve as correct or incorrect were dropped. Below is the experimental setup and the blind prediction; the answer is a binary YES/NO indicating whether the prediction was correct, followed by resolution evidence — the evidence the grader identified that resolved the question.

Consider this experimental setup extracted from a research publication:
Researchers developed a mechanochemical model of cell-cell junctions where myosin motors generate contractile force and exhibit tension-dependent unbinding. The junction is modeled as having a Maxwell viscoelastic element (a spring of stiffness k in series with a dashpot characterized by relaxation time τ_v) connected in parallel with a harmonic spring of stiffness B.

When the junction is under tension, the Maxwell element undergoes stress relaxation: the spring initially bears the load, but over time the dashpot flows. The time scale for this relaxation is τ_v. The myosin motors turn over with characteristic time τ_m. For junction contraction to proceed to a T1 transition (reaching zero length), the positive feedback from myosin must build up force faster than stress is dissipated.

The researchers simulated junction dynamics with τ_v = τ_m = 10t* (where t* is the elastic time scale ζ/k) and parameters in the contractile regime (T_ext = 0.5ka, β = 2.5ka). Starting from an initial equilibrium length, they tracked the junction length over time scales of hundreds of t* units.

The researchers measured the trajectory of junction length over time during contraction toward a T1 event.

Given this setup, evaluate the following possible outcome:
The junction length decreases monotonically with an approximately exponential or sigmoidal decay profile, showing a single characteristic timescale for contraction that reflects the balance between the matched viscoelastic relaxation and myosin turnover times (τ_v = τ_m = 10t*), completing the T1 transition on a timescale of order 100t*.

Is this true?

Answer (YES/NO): NO